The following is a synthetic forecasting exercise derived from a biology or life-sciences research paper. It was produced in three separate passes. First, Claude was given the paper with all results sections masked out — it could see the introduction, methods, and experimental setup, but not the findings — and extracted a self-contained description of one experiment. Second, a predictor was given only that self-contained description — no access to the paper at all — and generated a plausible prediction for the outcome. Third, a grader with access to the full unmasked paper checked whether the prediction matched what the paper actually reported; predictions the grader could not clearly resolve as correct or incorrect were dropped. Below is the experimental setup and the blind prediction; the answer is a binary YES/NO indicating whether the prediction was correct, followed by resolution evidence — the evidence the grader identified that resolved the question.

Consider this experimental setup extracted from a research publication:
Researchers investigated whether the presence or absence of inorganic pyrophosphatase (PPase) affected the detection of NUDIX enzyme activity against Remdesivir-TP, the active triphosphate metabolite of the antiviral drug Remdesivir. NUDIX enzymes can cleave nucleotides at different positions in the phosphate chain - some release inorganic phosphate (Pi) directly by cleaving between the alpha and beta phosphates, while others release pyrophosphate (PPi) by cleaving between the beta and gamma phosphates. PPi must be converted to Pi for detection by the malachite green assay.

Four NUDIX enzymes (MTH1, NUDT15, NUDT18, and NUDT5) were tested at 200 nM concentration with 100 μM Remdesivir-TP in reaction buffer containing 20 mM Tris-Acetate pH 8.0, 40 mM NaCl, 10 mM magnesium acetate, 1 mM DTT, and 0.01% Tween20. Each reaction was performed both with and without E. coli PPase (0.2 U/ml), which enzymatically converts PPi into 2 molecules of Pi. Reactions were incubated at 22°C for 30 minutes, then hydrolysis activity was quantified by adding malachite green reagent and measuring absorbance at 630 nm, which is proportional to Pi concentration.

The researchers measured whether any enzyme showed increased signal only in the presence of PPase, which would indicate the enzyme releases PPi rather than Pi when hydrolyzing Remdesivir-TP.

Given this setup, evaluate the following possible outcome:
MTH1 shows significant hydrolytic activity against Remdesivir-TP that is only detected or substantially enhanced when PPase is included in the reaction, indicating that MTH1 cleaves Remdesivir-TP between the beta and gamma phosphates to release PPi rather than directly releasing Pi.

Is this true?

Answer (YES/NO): NO